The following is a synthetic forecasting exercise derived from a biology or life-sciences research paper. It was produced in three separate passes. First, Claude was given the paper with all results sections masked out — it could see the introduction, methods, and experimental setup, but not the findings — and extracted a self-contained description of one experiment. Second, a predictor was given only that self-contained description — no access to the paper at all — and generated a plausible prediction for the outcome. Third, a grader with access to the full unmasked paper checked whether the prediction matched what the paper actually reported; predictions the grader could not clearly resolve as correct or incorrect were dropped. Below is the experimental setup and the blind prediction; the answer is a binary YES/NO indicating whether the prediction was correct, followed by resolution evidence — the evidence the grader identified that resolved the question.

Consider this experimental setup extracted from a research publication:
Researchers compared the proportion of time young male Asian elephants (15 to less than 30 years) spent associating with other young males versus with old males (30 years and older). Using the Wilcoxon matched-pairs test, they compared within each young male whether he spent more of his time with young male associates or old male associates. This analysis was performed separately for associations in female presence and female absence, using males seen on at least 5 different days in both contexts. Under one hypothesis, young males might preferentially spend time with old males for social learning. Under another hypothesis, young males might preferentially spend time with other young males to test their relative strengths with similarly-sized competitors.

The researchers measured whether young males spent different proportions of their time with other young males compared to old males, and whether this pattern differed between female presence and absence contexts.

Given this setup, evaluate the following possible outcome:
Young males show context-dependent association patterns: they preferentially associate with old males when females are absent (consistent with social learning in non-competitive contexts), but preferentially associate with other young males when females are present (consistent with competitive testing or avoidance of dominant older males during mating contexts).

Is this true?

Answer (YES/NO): NO